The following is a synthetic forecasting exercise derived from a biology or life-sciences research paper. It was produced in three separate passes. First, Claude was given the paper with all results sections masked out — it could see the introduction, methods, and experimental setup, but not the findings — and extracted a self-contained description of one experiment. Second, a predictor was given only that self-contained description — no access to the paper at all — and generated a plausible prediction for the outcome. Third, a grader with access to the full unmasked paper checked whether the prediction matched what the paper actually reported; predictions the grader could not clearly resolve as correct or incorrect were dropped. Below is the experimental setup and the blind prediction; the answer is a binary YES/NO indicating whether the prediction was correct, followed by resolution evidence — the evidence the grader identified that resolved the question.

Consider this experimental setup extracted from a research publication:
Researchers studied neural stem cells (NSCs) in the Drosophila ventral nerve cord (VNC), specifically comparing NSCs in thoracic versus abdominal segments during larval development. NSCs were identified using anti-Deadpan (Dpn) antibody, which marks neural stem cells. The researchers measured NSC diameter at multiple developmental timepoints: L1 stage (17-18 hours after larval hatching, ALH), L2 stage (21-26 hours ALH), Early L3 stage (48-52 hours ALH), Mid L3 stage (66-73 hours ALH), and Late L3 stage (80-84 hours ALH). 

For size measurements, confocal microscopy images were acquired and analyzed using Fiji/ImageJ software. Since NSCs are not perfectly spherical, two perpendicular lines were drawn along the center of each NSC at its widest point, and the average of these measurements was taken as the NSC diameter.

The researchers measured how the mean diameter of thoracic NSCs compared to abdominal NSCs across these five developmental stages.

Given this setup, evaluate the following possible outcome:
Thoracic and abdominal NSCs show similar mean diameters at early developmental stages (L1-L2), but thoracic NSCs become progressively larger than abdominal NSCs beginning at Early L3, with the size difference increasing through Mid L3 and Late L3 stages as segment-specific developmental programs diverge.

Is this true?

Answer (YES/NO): NO